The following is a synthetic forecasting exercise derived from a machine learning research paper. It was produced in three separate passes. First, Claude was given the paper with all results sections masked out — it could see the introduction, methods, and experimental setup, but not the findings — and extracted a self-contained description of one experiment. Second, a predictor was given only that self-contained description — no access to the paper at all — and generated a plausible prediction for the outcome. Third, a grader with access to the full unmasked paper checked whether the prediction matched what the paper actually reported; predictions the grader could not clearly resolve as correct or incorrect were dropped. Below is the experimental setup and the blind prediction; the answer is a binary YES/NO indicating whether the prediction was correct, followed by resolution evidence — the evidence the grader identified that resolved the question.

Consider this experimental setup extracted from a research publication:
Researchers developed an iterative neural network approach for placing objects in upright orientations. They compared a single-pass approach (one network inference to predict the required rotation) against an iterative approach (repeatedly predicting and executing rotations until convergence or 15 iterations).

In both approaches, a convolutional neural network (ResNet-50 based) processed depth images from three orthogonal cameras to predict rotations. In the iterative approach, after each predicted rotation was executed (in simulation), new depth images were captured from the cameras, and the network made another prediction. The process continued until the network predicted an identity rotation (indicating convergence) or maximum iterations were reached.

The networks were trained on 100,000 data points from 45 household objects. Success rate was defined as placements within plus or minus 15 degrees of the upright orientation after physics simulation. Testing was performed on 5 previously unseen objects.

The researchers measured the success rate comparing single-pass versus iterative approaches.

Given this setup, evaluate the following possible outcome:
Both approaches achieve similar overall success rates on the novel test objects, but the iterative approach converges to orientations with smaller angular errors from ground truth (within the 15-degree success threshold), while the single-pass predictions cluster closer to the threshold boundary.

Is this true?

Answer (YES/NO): NO